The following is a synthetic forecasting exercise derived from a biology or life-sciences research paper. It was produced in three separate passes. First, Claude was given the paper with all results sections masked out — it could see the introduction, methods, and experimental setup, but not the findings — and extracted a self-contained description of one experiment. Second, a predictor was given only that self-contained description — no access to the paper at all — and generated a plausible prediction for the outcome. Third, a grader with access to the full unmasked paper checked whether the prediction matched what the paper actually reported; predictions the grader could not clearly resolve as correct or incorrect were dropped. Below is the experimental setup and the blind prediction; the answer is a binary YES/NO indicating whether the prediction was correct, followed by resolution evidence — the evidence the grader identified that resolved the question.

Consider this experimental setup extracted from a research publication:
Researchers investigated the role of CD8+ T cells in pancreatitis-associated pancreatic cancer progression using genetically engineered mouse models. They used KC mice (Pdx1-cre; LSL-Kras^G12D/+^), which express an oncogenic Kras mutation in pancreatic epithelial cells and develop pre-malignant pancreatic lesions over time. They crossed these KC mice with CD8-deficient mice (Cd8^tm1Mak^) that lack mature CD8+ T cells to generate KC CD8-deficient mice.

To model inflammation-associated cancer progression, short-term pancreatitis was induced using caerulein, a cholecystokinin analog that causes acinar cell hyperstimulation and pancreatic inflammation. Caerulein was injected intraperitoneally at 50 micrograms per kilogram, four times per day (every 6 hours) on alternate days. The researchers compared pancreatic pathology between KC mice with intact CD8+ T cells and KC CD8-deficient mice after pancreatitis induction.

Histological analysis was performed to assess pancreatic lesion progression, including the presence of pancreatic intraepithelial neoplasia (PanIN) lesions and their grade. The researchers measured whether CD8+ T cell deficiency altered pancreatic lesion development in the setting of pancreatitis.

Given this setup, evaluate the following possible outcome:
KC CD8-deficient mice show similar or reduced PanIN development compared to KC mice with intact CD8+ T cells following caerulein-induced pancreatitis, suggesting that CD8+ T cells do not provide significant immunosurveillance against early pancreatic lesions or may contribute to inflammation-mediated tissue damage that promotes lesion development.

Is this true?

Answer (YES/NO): NO